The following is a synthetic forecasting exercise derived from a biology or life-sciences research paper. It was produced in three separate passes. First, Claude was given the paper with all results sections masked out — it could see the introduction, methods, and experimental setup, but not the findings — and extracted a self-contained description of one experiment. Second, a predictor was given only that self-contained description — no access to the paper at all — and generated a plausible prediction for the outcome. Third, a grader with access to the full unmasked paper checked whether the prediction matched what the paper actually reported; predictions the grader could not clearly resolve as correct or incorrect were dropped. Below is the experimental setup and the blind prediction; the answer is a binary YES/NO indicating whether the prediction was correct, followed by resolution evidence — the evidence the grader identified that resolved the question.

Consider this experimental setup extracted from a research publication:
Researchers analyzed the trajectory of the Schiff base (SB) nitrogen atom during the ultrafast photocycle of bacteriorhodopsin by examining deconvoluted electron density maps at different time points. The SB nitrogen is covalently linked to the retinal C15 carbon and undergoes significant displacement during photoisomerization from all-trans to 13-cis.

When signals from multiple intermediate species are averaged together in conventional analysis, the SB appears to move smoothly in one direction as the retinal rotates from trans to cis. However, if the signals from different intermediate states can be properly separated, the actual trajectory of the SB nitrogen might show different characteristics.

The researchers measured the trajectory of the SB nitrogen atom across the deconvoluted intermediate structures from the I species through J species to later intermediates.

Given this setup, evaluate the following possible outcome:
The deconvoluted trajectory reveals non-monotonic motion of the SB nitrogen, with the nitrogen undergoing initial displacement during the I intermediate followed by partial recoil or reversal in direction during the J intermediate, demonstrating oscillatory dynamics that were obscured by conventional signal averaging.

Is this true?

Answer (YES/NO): NO